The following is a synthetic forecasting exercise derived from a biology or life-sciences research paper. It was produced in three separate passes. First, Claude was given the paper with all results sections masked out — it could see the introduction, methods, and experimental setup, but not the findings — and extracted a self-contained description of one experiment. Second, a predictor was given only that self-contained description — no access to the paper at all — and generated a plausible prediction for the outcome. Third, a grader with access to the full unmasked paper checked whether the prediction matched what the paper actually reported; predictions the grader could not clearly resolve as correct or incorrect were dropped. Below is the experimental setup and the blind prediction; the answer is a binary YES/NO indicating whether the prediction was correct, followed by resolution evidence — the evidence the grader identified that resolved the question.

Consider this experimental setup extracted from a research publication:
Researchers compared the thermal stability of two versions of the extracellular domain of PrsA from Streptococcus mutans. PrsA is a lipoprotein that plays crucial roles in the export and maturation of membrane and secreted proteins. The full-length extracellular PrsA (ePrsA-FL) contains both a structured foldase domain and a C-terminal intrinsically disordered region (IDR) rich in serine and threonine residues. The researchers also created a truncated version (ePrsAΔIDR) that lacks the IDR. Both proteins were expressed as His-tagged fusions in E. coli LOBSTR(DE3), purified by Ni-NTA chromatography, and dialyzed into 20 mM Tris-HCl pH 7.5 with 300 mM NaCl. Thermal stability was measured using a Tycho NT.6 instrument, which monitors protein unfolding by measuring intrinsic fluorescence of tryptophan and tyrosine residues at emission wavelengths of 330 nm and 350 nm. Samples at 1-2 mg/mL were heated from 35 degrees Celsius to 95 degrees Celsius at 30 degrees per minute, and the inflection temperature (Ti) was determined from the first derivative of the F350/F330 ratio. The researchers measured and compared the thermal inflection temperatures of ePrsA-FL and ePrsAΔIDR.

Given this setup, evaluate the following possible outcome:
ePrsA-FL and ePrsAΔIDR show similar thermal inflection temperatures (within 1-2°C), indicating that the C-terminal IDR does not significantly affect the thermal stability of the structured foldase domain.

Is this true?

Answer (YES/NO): YES